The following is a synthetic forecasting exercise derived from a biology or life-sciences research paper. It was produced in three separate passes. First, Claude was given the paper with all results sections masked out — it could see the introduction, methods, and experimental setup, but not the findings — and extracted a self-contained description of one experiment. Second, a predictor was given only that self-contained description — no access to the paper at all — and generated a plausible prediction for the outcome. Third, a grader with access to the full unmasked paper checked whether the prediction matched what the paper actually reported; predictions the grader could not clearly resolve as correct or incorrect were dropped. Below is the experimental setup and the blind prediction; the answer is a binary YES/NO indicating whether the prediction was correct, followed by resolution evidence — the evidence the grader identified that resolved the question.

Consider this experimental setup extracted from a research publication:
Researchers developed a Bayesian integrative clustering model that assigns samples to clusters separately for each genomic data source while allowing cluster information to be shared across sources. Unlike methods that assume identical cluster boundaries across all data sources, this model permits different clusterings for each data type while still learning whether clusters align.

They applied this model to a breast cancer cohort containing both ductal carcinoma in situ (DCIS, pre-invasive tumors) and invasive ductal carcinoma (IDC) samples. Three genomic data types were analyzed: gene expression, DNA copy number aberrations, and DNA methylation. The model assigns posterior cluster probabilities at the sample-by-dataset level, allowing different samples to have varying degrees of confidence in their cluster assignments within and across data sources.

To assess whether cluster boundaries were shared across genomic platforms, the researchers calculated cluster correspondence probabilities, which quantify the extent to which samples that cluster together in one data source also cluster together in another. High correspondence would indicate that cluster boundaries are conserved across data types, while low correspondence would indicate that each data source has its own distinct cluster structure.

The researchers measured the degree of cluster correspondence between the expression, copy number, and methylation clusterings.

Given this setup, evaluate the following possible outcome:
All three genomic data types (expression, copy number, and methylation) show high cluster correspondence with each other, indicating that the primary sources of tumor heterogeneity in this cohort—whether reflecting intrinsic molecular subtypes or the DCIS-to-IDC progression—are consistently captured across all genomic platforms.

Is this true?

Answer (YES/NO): NO